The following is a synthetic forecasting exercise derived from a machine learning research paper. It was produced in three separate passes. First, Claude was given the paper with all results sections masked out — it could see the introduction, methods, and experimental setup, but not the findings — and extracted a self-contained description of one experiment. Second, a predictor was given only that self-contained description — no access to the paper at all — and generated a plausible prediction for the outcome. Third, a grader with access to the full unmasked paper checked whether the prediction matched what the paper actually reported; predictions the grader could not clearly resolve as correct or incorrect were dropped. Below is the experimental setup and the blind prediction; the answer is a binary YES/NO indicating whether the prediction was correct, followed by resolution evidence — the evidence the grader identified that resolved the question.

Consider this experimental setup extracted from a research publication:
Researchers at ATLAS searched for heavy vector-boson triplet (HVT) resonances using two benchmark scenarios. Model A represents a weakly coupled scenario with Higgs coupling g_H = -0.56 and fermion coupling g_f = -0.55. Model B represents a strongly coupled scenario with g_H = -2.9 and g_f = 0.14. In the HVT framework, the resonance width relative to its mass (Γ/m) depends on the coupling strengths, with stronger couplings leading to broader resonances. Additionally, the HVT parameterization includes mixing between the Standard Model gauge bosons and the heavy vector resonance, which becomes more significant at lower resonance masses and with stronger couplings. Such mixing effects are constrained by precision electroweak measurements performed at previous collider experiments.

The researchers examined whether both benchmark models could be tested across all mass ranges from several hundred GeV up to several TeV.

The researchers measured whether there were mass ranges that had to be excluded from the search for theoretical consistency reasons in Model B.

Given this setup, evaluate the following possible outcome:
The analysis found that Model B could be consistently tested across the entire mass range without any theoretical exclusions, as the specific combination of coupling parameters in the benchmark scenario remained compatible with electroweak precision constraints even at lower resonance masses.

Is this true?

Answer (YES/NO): NO